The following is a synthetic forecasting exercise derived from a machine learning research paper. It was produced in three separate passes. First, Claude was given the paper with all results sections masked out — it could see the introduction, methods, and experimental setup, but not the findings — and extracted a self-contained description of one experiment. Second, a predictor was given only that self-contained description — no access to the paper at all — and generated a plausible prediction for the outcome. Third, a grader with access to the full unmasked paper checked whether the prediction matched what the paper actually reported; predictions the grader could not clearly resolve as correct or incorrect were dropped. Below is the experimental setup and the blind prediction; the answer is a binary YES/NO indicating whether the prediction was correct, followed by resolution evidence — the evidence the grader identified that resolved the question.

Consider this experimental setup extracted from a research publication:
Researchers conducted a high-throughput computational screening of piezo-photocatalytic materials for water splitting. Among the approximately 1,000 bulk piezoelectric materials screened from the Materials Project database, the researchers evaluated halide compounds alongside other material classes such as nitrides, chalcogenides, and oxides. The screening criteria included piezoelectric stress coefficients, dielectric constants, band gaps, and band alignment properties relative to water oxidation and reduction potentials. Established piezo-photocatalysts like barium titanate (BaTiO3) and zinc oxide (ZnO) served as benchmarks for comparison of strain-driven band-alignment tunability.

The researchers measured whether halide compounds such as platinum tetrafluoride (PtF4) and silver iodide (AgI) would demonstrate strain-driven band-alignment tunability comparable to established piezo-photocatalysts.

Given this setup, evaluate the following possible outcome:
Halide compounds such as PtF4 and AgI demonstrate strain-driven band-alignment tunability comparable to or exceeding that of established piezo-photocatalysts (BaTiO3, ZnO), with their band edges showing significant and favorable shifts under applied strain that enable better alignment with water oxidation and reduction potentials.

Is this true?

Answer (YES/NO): YES